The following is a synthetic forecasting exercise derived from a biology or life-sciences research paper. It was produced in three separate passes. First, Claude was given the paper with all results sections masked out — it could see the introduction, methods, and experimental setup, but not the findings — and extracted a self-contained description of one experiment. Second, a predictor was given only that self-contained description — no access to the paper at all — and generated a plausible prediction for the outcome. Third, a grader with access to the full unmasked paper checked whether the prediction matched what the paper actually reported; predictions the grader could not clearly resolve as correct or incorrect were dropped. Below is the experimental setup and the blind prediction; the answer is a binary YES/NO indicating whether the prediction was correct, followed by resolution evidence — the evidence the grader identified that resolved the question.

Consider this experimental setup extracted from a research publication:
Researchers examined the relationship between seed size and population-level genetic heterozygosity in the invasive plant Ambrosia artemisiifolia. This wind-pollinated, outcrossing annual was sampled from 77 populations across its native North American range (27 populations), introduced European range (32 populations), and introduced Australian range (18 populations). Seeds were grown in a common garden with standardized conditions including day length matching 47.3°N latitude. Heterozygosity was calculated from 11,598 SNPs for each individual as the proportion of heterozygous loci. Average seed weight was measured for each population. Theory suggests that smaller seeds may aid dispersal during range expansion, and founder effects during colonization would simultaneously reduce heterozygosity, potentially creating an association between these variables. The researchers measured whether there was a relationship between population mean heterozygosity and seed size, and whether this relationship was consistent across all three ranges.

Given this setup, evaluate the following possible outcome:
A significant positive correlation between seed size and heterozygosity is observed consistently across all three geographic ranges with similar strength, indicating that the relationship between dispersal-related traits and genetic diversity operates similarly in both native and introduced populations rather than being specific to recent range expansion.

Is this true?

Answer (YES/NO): YES